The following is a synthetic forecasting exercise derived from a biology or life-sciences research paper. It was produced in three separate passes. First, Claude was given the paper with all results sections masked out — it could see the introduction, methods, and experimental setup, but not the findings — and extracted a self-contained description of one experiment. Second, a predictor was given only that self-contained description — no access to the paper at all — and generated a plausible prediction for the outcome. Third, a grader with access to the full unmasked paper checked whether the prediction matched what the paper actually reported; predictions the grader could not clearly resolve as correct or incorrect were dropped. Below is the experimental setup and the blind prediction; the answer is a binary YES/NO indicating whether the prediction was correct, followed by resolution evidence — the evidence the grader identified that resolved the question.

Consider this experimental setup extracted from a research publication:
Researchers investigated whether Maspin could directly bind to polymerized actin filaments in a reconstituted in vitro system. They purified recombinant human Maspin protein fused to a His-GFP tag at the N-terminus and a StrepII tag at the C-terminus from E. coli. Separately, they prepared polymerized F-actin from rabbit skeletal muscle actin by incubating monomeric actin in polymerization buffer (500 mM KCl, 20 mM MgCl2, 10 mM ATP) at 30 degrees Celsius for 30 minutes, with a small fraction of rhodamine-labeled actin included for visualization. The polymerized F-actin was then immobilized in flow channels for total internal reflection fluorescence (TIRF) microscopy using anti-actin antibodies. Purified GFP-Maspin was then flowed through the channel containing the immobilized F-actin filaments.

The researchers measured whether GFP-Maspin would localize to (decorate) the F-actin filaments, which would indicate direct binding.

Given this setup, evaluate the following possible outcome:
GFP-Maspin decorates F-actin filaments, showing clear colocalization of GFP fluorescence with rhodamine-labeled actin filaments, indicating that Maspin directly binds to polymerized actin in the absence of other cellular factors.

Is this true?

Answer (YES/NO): YES